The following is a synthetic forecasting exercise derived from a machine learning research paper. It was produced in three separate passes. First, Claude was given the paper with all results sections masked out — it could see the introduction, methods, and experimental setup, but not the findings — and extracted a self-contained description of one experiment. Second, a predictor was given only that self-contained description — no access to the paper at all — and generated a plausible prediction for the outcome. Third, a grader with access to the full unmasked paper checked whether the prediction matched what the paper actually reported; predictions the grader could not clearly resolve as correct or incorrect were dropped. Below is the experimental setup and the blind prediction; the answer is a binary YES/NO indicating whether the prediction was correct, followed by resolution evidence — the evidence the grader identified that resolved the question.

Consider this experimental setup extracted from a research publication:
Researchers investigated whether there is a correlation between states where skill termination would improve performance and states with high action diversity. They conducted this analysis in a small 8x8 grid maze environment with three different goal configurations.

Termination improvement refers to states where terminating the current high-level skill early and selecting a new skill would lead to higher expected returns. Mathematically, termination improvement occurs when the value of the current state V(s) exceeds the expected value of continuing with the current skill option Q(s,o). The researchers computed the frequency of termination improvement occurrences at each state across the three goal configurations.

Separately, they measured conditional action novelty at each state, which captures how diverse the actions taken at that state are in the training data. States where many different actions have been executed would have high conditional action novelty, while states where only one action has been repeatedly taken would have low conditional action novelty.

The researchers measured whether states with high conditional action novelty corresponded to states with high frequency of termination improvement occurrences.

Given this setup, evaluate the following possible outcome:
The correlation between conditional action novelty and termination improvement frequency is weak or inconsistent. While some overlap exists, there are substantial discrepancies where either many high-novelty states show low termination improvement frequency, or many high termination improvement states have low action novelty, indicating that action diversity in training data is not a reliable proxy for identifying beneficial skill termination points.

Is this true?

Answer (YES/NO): NO